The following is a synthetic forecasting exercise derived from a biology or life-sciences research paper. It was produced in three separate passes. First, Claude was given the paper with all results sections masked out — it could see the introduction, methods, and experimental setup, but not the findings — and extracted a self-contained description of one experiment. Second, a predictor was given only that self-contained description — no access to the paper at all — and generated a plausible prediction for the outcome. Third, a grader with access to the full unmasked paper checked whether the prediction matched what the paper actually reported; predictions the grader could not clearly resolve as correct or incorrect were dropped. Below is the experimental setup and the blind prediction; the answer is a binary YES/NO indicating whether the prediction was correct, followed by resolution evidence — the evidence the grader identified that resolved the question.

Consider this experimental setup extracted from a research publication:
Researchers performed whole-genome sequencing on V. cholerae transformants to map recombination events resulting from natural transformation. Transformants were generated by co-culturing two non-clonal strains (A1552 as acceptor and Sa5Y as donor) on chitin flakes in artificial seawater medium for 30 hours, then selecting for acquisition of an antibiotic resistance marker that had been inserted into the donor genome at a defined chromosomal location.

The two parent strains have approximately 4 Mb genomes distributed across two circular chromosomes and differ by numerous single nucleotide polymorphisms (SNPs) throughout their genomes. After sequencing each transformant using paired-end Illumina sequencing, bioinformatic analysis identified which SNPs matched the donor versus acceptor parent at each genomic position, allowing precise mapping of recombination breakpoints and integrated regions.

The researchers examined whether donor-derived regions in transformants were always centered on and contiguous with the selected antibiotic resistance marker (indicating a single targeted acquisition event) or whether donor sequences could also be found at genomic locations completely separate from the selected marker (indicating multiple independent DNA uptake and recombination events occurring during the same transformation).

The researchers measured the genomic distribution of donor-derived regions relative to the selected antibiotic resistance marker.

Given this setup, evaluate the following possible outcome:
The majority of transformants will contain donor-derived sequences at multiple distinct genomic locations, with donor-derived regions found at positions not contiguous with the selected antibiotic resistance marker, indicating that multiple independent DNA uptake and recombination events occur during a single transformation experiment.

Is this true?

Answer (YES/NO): NO